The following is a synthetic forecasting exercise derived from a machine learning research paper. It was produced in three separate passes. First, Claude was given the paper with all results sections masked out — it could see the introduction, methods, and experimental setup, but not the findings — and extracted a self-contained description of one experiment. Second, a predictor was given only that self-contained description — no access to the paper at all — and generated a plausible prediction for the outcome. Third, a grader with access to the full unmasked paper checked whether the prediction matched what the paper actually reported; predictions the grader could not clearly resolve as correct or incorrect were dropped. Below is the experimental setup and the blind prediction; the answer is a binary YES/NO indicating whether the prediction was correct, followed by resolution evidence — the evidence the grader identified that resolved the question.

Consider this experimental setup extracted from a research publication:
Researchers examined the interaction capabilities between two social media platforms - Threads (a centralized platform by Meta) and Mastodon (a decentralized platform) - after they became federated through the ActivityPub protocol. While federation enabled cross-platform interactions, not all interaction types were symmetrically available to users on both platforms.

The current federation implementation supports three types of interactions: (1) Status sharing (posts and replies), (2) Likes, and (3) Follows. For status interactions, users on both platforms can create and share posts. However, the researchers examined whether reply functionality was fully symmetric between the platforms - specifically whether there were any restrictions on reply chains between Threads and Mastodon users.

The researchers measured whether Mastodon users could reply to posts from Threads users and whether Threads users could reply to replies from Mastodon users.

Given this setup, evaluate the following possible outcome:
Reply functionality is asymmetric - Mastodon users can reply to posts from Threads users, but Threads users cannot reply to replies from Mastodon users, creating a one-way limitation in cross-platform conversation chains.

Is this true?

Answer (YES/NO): YES